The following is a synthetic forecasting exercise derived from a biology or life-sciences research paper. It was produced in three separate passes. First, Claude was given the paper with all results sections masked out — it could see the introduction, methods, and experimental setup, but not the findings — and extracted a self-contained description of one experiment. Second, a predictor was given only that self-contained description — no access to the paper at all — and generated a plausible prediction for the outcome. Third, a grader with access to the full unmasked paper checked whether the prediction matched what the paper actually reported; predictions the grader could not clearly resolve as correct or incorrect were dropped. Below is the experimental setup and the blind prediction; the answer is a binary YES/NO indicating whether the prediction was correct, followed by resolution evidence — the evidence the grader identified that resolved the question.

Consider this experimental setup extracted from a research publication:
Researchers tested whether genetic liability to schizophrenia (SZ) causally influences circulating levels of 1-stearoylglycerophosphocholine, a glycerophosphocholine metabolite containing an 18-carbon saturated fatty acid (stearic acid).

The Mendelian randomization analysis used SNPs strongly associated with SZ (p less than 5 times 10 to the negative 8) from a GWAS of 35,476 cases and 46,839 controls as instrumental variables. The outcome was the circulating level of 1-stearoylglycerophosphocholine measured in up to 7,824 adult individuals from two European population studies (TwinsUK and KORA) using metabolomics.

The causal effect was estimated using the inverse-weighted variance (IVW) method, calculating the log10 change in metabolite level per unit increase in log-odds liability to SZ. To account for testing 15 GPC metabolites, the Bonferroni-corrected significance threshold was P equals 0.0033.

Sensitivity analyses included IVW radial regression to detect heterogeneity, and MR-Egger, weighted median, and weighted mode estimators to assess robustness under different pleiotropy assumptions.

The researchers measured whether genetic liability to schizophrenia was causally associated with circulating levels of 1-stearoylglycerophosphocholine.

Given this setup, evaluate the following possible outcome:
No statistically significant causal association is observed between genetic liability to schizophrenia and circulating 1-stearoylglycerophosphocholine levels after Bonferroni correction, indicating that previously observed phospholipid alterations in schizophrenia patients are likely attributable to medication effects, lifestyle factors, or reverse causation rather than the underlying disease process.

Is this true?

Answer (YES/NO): NO